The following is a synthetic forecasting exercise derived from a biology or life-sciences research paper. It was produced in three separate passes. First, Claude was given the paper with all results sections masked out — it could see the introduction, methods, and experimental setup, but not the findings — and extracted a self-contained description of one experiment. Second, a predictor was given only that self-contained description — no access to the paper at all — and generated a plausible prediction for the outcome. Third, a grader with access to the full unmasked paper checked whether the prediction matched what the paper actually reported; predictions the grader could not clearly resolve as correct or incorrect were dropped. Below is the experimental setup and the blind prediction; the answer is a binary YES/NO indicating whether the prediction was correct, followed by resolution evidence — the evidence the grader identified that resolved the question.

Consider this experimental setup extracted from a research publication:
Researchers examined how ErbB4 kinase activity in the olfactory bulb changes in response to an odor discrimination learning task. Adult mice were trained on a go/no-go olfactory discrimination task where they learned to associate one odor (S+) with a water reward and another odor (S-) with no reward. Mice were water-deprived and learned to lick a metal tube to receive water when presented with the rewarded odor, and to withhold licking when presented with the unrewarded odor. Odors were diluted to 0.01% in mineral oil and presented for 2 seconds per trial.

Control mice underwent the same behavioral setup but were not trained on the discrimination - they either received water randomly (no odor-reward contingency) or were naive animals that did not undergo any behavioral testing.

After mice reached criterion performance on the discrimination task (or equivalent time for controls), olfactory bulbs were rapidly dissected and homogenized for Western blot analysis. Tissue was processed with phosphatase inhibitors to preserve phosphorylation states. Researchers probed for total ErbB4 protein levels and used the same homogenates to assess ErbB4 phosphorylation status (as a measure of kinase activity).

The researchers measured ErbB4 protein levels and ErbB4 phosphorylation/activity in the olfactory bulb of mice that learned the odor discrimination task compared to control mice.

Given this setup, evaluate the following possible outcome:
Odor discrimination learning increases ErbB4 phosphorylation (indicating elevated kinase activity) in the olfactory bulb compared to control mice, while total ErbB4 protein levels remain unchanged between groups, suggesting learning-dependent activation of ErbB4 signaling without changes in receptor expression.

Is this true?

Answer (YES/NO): YES